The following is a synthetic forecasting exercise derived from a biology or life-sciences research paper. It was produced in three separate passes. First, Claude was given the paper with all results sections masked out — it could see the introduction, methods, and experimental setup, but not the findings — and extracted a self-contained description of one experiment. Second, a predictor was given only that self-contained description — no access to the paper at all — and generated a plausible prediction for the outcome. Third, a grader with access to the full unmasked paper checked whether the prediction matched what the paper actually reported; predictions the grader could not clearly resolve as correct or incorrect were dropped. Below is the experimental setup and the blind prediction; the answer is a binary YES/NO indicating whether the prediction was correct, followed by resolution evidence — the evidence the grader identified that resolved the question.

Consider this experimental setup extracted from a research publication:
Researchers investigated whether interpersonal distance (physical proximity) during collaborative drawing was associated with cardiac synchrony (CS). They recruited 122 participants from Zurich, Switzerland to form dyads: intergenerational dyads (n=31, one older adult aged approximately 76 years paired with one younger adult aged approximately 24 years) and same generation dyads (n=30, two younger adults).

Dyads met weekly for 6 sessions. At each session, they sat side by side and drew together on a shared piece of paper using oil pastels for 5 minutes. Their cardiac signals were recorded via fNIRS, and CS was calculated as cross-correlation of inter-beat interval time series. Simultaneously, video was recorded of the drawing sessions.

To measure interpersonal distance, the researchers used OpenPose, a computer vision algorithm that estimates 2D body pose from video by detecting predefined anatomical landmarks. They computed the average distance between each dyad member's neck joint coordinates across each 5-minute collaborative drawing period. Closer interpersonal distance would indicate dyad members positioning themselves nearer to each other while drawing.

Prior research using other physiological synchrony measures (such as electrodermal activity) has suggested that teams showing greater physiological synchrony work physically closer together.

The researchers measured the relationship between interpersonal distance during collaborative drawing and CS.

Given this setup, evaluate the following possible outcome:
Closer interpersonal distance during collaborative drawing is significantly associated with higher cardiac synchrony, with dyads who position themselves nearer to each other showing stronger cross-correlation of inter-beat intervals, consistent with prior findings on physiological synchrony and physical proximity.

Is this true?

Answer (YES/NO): NO